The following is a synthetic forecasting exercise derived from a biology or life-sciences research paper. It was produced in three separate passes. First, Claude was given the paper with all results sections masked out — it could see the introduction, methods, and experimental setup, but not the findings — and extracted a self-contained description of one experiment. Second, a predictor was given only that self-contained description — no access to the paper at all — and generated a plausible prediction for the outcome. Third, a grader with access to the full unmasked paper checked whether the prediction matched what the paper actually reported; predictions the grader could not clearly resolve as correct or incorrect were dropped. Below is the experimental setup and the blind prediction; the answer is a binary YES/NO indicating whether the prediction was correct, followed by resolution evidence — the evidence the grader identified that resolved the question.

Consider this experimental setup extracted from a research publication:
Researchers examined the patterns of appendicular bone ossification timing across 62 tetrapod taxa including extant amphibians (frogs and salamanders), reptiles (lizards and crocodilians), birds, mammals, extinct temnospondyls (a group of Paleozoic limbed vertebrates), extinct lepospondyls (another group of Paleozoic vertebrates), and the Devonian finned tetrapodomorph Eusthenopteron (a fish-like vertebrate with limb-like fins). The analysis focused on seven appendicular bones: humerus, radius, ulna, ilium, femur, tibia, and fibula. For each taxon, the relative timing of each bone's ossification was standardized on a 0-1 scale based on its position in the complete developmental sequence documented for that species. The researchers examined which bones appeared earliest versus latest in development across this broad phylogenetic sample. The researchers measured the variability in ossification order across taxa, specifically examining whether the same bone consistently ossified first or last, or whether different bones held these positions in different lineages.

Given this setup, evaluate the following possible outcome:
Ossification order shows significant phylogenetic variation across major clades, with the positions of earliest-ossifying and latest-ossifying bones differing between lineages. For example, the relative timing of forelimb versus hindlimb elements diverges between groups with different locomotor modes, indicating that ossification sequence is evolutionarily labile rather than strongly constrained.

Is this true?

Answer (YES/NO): NO